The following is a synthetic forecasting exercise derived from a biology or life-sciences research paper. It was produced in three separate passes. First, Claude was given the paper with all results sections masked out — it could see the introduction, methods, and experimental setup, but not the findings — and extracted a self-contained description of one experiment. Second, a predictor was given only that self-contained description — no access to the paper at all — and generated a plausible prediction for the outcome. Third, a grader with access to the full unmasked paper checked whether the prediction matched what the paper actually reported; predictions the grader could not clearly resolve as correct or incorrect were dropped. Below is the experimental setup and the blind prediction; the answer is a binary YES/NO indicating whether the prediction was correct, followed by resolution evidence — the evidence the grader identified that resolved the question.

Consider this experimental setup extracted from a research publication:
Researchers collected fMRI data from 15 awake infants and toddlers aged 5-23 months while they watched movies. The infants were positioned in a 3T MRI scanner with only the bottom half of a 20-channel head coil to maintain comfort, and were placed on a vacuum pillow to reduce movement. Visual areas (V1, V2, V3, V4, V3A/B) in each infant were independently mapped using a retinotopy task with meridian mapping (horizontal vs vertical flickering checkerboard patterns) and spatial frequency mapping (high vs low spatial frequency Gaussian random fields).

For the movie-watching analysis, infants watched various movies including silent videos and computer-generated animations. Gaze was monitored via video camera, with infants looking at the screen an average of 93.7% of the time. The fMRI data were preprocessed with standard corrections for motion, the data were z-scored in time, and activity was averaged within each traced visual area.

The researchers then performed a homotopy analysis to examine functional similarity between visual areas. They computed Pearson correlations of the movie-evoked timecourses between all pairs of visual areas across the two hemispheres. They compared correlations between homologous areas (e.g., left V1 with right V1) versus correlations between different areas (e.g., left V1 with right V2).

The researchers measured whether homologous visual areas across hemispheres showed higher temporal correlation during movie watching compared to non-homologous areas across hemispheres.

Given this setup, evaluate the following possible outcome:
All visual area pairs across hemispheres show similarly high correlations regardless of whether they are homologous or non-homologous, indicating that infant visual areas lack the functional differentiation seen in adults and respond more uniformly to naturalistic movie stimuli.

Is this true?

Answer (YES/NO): NO